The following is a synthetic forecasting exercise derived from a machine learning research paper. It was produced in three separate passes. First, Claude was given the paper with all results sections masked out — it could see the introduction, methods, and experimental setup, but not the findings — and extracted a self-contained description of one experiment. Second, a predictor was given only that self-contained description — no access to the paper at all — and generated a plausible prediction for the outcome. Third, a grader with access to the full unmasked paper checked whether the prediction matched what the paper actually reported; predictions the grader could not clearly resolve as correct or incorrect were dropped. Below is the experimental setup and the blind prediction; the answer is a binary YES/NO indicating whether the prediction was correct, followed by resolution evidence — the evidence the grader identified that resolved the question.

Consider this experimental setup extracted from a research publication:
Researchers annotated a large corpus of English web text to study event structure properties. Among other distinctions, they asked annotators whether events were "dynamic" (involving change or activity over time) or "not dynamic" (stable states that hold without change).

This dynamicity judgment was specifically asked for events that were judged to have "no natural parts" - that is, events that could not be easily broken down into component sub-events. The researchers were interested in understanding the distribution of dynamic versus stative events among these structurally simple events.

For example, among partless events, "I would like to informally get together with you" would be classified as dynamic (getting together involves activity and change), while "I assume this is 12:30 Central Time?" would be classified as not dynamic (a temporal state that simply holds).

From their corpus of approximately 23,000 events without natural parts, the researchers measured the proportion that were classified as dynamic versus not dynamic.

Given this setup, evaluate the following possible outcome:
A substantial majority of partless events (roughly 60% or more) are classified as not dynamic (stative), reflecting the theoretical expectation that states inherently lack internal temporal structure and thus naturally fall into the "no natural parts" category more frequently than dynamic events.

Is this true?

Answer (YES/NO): NO